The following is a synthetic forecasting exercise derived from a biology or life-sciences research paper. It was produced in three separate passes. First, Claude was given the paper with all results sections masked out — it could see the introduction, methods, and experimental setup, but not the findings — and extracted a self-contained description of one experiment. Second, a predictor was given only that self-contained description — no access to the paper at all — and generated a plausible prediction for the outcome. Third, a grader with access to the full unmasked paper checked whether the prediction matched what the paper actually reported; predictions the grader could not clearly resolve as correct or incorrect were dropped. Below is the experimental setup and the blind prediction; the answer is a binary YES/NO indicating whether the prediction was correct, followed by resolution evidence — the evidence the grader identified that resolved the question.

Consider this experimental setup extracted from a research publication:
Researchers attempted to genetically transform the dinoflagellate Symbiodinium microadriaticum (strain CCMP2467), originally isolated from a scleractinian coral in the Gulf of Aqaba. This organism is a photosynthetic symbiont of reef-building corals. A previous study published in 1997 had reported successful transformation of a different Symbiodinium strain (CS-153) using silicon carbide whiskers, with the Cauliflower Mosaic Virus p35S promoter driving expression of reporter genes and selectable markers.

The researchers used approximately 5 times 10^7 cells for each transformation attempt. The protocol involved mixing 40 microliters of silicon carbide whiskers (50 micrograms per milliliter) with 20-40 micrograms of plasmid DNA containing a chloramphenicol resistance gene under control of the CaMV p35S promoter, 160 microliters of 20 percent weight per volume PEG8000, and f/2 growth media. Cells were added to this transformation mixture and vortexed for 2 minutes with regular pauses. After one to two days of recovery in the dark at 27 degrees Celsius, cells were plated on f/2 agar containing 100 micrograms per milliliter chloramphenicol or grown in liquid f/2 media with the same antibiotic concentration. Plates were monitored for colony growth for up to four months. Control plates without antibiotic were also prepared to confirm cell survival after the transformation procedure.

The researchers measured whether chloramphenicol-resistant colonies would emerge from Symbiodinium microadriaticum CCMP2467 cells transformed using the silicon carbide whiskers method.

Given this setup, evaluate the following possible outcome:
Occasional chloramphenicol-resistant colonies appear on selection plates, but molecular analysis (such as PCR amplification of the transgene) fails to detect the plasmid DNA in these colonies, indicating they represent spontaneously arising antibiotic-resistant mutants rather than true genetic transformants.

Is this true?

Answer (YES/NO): NO